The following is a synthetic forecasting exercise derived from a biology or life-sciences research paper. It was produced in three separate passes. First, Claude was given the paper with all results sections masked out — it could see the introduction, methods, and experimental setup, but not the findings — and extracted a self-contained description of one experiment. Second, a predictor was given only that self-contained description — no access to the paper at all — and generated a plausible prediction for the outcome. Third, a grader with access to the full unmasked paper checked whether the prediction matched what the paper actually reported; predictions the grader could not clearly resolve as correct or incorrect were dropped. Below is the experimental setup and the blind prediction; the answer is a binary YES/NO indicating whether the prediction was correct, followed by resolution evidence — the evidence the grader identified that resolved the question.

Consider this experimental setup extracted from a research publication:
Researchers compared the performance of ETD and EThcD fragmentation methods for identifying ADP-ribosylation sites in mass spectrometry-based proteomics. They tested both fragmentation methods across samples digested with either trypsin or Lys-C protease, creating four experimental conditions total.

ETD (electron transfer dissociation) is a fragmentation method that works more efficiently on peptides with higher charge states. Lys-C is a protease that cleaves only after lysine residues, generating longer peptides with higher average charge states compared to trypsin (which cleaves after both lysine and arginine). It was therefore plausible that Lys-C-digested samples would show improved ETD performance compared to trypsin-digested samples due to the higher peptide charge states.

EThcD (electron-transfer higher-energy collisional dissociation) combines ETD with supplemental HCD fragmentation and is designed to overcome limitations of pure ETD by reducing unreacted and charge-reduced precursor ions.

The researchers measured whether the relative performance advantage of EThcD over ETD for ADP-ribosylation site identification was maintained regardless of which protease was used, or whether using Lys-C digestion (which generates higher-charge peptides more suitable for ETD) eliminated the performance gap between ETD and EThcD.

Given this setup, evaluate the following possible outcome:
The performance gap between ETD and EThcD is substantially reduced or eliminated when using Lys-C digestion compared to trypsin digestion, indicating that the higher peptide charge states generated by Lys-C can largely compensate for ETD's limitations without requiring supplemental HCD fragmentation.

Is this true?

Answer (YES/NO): NO